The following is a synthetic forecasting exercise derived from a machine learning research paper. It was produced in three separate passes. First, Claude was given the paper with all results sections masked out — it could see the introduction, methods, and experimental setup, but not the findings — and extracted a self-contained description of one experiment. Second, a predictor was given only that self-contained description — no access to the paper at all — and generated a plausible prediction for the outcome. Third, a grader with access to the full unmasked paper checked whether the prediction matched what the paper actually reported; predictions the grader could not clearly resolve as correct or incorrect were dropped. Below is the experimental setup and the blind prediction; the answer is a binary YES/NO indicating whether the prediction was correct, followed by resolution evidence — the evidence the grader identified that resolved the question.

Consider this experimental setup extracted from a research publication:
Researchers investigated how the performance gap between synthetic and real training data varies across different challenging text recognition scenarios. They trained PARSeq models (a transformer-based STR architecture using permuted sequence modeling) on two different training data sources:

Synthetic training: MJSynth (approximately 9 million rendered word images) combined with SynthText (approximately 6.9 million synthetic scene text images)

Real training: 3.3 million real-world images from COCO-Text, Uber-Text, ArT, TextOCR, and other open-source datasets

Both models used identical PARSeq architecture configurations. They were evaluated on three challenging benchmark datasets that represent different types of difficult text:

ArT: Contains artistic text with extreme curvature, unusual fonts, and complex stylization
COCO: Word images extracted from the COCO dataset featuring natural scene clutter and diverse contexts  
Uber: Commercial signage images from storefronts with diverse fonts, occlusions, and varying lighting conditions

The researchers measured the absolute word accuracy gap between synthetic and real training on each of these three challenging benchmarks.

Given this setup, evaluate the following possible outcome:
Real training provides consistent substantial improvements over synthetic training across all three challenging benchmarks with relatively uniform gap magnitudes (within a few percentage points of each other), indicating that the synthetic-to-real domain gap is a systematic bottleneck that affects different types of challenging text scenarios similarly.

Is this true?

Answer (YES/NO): NO